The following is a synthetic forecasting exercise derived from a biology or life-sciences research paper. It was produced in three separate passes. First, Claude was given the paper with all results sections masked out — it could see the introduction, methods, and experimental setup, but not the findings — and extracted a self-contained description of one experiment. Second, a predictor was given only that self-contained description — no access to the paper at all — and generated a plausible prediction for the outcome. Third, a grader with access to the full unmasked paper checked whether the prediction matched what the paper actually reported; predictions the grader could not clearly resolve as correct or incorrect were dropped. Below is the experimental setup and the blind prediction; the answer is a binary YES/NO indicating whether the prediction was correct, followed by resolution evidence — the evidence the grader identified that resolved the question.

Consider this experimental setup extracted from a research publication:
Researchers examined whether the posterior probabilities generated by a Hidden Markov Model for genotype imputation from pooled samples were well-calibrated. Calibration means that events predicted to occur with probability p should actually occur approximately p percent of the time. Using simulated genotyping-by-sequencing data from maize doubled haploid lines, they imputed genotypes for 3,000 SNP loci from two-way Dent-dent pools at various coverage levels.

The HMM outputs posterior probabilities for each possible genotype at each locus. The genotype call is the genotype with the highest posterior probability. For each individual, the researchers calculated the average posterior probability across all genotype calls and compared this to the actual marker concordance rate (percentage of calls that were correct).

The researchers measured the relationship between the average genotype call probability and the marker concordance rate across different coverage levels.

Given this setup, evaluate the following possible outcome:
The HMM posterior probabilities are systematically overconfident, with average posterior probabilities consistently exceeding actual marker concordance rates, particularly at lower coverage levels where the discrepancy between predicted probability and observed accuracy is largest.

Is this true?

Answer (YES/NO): NO